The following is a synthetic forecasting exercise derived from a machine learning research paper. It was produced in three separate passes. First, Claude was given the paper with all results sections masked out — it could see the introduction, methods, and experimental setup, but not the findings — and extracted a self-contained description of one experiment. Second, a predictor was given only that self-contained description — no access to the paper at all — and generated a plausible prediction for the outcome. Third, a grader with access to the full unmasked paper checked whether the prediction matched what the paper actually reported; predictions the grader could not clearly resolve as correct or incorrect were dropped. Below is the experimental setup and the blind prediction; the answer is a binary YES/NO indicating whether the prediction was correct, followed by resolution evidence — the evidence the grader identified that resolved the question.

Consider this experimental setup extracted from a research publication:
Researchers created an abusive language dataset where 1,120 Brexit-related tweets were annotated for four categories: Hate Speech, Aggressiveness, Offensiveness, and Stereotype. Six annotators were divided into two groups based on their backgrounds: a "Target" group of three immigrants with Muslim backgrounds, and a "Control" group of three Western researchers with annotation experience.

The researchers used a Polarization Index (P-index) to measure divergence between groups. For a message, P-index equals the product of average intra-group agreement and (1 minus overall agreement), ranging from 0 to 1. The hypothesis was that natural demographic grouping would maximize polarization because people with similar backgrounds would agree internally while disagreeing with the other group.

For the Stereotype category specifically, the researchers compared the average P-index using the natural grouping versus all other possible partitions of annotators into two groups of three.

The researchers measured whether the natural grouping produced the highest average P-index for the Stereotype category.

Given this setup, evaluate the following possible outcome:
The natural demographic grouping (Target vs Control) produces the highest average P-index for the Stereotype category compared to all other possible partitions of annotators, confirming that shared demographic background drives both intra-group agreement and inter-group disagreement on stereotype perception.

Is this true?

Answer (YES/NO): NO